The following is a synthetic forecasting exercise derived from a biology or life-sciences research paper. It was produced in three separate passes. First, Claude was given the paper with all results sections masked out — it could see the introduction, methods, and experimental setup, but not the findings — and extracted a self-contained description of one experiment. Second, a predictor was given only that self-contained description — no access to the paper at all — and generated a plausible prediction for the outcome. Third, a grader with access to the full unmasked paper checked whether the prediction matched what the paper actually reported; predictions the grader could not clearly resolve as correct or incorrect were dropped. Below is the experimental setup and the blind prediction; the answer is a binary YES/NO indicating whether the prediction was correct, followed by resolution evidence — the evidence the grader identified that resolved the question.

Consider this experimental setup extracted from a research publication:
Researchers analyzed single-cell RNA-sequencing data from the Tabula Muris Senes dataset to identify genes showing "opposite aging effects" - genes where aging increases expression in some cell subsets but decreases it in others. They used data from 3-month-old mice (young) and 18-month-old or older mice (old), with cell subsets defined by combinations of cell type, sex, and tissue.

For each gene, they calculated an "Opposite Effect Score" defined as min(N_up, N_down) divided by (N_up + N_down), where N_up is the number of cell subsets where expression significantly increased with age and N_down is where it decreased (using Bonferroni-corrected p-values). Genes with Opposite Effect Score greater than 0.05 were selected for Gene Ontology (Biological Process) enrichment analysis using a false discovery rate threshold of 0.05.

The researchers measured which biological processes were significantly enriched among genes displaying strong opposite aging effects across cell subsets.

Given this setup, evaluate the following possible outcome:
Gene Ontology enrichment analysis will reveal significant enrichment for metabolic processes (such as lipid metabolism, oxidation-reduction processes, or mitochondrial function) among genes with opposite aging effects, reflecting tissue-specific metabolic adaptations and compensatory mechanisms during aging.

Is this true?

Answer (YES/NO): NO